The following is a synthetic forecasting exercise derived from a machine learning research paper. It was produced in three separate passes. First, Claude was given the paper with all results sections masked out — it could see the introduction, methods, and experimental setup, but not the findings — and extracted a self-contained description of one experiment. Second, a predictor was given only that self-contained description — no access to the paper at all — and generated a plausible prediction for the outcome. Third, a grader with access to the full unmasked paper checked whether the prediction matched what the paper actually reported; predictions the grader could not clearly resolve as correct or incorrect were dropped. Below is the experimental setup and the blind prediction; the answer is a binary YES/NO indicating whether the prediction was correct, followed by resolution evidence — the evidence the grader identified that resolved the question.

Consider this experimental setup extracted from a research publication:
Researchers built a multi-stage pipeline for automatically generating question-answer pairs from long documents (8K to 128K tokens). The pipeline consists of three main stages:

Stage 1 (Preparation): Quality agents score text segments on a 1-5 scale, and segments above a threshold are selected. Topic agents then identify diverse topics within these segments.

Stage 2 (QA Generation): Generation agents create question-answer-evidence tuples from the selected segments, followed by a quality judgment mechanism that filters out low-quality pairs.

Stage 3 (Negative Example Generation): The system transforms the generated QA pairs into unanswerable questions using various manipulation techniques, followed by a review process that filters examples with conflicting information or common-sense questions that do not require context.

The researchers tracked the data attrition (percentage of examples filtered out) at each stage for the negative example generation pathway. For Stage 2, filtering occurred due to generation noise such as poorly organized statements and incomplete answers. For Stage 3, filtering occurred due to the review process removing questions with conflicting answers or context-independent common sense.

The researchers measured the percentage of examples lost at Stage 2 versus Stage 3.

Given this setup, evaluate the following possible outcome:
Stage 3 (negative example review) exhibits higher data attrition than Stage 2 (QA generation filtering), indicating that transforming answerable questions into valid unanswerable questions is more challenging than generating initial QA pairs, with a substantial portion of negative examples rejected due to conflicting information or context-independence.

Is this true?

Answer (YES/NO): YES